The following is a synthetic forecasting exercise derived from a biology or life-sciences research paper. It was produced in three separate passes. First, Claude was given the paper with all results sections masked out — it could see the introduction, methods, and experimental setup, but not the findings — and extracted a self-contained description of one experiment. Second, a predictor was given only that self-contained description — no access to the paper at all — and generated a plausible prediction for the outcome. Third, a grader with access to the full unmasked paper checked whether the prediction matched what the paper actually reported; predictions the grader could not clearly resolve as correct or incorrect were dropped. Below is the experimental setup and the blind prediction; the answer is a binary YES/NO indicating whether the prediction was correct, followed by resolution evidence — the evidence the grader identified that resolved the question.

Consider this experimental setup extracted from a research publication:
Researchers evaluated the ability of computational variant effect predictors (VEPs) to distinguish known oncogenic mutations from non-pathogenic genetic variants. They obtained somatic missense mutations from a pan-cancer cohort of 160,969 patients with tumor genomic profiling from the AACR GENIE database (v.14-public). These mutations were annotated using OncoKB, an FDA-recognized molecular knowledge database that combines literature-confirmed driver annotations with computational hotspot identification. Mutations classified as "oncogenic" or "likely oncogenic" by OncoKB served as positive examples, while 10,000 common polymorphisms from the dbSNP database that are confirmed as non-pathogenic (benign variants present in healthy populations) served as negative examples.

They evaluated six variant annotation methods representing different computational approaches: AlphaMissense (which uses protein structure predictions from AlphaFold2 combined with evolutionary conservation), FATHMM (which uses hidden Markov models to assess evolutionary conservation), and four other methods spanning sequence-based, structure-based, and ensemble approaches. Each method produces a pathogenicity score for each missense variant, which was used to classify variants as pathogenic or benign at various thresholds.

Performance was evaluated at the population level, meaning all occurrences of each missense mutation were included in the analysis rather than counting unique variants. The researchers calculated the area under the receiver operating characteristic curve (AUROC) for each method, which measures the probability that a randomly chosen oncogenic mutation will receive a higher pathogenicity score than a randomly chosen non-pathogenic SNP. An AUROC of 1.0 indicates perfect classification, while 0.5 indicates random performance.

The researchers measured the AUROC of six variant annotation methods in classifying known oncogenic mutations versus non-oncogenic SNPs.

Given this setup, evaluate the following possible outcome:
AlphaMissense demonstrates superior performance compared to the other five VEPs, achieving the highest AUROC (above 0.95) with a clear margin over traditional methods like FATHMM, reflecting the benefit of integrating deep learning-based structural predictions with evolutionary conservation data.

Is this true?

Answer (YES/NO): NO